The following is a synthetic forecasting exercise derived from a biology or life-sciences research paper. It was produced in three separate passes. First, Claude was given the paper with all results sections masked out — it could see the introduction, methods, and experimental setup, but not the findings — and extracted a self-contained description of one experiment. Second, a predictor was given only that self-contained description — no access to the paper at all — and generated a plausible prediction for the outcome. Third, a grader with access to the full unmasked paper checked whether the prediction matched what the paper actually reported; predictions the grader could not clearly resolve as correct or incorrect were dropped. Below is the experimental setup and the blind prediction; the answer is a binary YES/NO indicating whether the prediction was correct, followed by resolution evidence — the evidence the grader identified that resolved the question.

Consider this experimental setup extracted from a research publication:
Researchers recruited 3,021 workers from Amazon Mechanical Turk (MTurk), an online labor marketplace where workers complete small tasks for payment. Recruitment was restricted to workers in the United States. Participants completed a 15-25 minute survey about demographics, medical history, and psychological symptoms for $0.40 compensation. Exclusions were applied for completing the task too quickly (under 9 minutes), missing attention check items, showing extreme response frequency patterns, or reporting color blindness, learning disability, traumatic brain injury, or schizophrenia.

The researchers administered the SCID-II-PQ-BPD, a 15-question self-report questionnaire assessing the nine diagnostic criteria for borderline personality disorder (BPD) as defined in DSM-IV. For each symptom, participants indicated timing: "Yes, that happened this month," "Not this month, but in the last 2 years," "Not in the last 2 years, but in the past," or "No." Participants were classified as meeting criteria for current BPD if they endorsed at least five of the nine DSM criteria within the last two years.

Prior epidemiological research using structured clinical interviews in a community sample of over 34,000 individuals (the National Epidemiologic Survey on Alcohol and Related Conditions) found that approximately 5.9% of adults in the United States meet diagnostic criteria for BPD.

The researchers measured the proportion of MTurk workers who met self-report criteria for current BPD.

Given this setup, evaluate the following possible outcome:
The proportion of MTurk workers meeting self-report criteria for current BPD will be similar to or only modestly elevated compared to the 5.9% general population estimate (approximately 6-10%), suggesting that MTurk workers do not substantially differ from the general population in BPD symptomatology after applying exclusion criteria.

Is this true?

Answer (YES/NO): NO